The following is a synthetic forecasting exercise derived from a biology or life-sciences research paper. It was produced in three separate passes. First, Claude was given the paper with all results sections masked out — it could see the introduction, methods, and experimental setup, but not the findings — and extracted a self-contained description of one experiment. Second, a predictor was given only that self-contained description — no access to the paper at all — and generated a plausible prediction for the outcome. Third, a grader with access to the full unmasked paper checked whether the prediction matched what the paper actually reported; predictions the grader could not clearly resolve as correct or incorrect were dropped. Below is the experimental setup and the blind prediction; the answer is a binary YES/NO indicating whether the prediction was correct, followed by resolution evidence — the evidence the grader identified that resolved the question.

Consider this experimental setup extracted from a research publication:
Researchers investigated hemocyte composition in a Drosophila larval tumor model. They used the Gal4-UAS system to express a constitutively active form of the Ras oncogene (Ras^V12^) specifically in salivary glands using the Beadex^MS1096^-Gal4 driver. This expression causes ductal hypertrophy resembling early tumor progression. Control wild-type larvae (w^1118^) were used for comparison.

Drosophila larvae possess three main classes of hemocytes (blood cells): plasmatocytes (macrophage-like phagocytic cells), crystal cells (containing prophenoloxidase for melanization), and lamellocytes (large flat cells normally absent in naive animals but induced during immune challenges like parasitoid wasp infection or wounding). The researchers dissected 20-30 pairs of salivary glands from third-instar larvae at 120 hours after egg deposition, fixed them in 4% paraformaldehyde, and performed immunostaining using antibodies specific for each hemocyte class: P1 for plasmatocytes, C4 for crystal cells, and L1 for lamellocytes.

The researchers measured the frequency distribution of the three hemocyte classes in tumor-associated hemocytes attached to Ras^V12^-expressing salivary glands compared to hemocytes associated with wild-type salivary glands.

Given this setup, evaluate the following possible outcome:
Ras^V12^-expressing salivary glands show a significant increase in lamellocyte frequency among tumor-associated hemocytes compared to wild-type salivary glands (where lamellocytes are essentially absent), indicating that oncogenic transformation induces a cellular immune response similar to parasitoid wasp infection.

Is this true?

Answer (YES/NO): NO